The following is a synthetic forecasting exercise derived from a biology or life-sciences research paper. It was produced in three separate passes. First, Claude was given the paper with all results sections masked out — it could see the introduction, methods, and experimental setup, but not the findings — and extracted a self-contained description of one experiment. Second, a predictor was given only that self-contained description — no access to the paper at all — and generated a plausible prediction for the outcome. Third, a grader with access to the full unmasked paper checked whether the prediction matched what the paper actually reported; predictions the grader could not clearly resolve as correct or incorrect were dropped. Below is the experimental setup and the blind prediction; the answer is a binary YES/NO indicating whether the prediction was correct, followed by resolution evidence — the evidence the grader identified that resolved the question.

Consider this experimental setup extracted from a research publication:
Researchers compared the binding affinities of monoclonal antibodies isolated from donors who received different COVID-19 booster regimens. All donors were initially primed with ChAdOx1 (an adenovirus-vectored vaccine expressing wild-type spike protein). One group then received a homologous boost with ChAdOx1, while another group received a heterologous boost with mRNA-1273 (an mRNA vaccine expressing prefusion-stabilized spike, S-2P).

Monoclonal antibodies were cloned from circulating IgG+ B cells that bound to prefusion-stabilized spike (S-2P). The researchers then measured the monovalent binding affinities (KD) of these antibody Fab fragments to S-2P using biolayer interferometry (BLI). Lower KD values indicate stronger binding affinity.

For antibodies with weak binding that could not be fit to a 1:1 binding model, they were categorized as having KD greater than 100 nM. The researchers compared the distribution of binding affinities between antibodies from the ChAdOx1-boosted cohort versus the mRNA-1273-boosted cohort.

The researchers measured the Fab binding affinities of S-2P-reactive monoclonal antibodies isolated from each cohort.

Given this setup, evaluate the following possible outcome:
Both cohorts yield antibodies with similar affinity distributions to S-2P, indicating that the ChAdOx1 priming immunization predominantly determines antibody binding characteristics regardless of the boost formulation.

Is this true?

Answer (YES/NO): NO